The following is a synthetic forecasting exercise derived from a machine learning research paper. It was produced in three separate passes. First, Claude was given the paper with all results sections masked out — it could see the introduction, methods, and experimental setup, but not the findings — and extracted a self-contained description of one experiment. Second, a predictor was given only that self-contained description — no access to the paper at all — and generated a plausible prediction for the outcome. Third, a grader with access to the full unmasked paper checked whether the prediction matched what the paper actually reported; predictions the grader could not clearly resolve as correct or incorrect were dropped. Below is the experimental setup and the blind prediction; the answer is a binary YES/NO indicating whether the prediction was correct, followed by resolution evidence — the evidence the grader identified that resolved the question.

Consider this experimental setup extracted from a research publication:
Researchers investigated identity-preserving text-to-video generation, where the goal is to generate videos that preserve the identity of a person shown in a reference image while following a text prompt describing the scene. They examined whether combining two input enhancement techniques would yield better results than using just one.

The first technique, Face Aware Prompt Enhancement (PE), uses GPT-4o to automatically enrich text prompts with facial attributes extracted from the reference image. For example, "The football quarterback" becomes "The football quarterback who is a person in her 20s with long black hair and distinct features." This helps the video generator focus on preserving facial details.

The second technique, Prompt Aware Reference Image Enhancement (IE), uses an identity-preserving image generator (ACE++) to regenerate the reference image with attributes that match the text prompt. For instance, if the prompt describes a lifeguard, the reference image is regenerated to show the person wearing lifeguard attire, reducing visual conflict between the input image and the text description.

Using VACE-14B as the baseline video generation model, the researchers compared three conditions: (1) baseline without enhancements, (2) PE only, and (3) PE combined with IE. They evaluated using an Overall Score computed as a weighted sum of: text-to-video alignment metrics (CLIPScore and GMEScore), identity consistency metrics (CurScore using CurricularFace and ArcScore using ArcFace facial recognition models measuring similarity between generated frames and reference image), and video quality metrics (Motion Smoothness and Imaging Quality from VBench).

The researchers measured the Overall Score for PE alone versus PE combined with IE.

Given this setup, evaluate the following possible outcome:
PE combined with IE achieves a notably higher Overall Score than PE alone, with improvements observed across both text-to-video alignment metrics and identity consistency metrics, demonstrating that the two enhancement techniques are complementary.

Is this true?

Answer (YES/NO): NO